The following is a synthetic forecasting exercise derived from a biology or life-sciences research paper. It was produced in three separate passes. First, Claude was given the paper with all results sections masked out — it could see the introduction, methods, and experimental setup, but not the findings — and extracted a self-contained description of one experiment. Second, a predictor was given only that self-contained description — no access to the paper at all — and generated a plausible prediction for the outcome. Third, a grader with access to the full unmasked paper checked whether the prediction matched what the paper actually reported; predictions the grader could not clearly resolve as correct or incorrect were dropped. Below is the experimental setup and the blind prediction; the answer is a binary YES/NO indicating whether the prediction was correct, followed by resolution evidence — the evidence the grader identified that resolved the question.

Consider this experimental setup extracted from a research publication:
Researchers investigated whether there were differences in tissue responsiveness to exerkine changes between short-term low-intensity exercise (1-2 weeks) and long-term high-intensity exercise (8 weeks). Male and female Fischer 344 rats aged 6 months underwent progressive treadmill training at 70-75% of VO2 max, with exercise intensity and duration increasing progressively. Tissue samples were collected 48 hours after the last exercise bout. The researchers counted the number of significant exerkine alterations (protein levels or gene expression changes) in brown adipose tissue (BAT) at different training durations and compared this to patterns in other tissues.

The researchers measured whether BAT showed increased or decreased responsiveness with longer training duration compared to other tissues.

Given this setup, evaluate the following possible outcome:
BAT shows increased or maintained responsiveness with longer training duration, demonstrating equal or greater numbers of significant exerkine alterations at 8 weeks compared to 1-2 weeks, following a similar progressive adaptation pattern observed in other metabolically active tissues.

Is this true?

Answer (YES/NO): NO